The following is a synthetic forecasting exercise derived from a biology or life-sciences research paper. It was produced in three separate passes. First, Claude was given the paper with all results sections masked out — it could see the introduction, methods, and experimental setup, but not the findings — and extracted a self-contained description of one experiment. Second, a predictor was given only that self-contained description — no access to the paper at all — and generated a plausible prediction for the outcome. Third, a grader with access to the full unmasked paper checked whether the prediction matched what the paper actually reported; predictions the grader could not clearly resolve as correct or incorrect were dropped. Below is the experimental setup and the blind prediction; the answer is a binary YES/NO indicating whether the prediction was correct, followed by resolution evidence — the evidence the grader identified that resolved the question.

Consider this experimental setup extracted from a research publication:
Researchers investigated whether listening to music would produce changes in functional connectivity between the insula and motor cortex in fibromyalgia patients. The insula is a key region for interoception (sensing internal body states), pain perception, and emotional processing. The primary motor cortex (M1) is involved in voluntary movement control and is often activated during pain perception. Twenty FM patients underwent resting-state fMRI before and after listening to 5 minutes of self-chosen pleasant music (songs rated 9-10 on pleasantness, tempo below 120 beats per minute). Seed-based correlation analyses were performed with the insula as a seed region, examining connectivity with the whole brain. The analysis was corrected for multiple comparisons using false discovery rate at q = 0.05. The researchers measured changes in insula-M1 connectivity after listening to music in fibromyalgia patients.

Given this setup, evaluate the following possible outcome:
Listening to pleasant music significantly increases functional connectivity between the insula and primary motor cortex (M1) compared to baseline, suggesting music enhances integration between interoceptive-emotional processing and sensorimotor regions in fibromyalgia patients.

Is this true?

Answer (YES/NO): NO